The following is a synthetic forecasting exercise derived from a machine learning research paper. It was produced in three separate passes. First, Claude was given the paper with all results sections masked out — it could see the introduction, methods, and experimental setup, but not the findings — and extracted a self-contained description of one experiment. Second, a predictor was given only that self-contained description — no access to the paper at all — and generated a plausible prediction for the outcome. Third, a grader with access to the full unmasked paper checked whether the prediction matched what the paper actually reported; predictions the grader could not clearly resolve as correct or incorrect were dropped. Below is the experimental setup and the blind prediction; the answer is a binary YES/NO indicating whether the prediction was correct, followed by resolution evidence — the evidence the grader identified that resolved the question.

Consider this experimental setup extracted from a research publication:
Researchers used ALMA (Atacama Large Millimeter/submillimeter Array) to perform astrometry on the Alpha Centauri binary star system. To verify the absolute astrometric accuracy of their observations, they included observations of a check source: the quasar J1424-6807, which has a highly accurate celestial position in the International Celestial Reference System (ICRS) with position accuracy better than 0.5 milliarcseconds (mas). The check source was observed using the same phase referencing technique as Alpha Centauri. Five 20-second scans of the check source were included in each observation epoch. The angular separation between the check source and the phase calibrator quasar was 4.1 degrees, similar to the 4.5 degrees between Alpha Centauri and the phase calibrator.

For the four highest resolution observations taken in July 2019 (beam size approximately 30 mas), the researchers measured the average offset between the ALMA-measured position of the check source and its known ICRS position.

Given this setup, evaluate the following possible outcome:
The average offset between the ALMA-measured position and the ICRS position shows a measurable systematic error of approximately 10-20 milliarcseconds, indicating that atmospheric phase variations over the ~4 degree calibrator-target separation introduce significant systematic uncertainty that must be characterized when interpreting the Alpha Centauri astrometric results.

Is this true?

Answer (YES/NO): NO